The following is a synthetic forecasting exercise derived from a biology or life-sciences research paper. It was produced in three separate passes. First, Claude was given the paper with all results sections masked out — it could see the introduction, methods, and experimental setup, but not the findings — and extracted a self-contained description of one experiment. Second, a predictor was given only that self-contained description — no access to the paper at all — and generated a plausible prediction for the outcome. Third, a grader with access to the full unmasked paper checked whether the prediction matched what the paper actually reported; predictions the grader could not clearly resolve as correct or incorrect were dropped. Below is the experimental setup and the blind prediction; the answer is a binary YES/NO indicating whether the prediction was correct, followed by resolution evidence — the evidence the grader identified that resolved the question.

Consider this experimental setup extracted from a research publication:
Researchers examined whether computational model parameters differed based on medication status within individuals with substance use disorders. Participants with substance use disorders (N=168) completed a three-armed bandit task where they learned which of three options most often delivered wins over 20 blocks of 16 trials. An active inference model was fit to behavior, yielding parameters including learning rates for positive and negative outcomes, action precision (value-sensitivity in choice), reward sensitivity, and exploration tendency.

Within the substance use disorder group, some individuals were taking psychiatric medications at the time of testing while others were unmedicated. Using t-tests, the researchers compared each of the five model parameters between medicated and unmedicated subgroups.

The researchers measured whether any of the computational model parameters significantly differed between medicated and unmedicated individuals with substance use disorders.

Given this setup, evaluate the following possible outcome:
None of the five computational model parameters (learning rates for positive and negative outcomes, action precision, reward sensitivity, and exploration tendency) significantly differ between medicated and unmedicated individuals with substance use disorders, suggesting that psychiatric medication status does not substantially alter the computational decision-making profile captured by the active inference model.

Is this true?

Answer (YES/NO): YES